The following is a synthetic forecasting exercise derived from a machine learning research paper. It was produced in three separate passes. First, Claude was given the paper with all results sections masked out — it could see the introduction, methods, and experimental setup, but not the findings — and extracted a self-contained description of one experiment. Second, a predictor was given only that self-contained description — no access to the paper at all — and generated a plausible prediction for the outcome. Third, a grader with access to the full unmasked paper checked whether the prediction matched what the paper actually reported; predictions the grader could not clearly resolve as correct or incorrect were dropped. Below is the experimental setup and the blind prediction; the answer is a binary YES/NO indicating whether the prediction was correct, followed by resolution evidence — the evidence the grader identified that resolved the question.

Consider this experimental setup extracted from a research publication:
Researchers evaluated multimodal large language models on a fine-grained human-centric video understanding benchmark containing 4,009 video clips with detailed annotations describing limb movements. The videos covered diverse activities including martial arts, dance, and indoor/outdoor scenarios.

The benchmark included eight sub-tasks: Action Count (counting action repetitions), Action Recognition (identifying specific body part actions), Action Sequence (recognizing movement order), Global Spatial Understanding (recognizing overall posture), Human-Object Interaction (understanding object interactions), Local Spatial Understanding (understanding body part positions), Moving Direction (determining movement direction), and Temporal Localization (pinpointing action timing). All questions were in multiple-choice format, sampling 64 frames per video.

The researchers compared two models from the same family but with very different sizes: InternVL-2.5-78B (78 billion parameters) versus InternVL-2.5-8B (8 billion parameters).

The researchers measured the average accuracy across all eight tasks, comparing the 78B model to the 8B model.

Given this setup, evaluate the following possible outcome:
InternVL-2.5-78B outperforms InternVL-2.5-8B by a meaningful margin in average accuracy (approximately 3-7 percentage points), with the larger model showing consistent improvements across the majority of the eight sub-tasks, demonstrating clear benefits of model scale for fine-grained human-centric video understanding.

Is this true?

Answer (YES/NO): NO